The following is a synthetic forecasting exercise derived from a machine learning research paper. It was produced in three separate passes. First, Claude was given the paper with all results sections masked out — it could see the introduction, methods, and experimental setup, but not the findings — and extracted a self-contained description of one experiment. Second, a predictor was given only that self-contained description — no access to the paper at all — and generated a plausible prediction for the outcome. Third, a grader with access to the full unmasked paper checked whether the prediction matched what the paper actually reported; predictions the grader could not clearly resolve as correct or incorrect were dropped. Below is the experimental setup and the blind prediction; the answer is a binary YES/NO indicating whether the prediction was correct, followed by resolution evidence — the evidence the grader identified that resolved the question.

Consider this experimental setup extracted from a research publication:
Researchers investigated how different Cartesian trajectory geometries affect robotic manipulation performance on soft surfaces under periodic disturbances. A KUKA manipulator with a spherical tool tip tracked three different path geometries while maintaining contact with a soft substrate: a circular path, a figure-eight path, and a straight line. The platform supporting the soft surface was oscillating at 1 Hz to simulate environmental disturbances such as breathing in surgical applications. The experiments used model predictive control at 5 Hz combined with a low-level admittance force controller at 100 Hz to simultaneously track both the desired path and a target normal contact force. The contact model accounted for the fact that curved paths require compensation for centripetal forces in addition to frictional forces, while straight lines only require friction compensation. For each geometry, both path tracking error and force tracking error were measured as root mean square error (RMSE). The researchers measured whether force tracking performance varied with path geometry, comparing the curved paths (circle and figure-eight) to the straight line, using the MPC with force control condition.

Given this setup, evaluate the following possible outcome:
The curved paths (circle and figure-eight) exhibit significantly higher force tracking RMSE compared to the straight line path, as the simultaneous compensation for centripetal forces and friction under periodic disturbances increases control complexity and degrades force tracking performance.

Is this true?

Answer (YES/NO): YES